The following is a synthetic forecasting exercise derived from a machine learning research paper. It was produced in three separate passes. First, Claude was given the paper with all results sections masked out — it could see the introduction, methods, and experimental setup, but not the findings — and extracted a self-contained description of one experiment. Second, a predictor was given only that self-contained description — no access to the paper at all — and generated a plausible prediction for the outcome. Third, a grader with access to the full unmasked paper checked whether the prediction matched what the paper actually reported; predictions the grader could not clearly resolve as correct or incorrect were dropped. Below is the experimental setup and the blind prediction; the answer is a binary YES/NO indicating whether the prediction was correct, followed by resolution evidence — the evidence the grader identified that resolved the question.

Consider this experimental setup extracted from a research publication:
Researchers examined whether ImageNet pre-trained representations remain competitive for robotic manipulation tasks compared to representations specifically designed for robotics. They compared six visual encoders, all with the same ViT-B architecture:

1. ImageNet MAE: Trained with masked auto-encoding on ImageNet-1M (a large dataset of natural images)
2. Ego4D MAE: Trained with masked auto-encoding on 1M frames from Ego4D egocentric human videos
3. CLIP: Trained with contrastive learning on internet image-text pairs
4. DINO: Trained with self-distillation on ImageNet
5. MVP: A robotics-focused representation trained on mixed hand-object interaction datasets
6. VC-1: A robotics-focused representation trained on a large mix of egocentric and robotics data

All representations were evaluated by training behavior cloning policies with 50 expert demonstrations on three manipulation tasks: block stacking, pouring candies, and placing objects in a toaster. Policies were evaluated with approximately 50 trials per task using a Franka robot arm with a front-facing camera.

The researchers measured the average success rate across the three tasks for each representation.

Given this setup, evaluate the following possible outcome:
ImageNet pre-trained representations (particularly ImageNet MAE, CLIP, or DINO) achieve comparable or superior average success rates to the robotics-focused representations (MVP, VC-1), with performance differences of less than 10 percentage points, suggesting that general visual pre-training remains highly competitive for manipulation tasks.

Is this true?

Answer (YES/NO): NO